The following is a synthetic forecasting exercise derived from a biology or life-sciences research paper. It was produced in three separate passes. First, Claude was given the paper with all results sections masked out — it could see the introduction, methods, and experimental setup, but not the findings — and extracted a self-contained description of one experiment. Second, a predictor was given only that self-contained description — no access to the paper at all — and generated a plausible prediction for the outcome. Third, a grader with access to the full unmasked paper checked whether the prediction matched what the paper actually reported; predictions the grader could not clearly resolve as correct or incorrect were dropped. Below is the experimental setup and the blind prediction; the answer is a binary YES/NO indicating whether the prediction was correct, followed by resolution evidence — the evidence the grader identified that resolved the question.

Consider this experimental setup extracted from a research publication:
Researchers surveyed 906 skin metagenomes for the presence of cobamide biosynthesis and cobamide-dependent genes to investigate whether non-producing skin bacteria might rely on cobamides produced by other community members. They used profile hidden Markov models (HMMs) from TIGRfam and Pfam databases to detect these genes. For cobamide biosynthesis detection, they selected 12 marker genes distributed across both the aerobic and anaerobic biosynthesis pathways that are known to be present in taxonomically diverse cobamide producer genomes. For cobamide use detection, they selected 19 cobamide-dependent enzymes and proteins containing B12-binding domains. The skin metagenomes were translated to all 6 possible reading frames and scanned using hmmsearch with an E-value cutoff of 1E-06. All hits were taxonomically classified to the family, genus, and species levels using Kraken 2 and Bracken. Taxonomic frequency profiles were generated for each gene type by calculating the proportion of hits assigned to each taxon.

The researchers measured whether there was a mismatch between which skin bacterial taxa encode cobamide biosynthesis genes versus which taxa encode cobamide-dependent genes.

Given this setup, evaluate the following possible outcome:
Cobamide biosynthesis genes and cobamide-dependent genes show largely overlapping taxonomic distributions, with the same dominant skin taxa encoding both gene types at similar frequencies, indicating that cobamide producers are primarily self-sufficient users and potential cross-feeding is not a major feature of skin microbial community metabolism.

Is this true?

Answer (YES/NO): NO